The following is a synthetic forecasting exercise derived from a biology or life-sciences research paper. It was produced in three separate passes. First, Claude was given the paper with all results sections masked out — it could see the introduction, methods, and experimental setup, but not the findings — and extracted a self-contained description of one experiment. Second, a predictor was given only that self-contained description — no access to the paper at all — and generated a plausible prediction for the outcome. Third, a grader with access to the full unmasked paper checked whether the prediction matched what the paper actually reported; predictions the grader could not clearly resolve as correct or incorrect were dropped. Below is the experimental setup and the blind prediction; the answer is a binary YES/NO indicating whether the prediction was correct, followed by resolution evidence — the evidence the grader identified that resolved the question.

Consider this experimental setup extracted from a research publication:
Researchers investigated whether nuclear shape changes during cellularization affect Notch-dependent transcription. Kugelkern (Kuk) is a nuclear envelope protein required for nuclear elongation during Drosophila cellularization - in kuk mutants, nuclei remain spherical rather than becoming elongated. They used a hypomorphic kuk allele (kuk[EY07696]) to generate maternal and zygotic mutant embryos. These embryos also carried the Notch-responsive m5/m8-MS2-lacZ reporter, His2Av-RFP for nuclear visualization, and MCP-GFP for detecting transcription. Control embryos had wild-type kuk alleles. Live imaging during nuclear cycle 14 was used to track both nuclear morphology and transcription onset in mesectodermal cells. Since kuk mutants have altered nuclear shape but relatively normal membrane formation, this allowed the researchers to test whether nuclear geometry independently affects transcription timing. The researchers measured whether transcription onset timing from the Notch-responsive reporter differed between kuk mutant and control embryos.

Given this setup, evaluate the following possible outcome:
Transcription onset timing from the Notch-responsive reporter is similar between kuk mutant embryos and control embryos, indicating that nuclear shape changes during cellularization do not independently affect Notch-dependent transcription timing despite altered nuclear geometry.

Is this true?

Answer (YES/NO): YES